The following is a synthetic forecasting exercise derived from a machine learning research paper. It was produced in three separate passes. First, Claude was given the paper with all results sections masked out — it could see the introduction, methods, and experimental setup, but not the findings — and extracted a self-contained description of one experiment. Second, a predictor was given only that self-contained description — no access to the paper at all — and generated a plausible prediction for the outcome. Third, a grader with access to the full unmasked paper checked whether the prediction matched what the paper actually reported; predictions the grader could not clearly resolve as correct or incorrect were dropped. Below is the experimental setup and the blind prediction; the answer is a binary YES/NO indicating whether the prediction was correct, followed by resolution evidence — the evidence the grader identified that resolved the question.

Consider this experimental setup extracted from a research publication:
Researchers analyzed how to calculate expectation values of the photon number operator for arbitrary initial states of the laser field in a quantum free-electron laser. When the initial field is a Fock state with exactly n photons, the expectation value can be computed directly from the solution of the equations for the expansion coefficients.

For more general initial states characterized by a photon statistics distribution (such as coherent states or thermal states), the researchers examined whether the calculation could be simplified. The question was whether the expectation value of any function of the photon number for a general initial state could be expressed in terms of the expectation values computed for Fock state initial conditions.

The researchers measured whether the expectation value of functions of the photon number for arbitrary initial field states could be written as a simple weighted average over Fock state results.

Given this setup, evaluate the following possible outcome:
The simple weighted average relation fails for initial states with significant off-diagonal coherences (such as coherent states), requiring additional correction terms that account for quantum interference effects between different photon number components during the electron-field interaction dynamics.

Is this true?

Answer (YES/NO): NO